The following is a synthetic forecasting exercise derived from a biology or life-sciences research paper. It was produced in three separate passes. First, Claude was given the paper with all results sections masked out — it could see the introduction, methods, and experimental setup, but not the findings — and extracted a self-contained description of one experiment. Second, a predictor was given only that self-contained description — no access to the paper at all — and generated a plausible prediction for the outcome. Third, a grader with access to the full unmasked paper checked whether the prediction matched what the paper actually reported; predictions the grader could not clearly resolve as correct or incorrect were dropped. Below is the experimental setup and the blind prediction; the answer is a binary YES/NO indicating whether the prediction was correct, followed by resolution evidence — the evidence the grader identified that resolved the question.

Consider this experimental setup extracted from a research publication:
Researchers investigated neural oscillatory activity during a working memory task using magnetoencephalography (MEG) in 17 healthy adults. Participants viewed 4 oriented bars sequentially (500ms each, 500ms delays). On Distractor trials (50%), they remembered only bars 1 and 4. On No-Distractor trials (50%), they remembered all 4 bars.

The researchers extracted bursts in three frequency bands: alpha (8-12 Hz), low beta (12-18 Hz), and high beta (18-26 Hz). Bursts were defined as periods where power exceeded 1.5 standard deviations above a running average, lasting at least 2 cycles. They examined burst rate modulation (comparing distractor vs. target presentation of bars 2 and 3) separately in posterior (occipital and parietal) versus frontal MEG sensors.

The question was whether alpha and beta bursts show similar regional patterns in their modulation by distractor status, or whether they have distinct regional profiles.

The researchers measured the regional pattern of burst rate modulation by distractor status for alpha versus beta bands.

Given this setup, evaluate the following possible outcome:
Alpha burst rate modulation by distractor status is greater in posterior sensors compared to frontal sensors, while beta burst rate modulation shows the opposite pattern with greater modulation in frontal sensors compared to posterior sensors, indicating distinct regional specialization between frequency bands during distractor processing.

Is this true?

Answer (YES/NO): NO